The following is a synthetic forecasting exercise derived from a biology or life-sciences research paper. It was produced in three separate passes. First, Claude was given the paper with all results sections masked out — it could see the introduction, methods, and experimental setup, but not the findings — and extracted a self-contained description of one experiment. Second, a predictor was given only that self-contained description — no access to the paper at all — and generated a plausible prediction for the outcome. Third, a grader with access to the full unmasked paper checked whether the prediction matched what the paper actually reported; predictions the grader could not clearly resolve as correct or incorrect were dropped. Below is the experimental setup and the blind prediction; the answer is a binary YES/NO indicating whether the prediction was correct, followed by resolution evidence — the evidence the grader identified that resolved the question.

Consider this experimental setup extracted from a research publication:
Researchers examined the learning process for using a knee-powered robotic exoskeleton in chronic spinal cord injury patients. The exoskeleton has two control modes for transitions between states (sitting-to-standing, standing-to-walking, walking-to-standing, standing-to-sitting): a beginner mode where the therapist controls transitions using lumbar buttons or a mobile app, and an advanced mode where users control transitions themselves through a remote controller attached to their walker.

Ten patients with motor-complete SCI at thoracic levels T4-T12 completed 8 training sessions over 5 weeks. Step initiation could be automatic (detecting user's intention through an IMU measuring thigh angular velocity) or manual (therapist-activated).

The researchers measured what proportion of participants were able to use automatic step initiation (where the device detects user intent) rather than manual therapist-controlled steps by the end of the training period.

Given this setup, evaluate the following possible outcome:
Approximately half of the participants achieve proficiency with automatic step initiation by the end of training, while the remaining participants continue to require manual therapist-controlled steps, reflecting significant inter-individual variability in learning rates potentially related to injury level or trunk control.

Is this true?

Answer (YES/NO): NO